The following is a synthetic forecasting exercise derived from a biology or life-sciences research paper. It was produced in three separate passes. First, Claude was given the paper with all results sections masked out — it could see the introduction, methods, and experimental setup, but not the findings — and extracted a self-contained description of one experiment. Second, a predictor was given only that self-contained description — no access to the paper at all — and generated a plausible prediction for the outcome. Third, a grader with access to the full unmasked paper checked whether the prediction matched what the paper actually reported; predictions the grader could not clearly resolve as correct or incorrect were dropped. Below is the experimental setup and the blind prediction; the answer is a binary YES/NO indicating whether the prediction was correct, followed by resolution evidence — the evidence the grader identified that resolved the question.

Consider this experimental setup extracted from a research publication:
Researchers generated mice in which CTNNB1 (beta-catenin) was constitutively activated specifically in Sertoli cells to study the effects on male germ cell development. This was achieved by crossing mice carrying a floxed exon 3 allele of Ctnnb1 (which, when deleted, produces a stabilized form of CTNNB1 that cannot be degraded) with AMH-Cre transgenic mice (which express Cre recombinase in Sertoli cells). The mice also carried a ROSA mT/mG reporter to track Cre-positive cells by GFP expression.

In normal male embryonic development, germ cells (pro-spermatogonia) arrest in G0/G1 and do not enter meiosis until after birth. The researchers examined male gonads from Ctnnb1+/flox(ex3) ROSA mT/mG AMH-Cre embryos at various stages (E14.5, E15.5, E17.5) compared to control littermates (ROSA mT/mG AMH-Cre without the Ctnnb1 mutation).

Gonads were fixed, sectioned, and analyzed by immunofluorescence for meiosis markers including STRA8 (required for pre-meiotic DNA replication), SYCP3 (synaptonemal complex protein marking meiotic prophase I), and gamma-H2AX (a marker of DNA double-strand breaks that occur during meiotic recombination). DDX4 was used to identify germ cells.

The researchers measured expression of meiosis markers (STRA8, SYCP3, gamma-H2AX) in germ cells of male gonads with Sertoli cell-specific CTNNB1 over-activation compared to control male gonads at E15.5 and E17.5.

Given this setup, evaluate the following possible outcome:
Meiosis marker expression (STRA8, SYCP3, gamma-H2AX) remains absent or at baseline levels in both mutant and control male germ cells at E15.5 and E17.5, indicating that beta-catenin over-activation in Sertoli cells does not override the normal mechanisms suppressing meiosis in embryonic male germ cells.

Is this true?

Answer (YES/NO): NO